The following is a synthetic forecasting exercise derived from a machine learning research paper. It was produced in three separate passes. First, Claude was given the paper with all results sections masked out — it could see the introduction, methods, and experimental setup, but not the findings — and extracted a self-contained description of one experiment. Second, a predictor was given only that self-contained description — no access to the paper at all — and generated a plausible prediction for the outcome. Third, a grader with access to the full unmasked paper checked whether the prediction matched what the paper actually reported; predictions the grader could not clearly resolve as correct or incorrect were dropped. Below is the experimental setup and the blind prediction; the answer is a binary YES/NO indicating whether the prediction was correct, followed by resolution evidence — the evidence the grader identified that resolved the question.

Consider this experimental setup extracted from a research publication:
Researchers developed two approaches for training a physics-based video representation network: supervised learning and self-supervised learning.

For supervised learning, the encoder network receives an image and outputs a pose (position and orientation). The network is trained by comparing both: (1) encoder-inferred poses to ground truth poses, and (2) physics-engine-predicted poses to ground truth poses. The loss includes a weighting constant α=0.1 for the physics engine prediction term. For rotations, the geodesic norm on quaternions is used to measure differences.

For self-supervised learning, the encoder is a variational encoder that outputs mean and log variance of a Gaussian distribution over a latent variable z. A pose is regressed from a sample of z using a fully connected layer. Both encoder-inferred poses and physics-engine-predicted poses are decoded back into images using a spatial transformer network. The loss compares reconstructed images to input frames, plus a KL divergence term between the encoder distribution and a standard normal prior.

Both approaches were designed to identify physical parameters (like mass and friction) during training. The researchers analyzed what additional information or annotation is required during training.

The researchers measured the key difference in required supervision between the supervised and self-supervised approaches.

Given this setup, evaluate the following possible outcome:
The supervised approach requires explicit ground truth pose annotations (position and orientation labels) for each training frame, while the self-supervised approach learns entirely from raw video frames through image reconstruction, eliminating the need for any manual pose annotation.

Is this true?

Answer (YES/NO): NO